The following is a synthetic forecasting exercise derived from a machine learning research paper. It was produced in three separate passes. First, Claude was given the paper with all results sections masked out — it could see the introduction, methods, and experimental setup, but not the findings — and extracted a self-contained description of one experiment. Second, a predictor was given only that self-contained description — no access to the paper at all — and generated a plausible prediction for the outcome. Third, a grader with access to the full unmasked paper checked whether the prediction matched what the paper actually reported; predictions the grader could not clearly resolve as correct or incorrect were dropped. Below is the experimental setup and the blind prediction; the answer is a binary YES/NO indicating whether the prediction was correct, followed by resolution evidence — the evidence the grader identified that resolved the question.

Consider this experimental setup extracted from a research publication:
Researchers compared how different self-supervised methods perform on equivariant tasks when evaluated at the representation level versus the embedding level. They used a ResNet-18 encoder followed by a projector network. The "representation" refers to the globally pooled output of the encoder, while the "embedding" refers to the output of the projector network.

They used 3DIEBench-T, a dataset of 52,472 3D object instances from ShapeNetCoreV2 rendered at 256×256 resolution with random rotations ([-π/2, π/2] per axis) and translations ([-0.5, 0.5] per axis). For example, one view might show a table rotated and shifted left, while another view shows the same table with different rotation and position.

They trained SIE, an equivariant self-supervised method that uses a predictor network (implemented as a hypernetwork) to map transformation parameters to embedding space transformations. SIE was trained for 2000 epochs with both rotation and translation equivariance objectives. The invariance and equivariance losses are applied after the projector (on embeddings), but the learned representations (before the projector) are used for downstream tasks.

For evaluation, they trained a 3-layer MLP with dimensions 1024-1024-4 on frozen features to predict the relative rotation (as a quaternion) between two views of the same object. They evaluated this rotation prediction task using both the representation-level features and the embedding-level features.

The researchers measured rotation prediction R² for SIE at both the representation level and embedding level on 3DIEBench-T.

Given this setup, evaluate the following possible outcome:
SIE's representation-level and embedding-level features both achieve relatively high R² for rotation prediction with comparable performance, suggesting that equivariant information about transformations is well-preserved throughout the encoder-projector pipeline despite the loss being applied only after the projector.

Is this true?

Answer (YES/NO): NO